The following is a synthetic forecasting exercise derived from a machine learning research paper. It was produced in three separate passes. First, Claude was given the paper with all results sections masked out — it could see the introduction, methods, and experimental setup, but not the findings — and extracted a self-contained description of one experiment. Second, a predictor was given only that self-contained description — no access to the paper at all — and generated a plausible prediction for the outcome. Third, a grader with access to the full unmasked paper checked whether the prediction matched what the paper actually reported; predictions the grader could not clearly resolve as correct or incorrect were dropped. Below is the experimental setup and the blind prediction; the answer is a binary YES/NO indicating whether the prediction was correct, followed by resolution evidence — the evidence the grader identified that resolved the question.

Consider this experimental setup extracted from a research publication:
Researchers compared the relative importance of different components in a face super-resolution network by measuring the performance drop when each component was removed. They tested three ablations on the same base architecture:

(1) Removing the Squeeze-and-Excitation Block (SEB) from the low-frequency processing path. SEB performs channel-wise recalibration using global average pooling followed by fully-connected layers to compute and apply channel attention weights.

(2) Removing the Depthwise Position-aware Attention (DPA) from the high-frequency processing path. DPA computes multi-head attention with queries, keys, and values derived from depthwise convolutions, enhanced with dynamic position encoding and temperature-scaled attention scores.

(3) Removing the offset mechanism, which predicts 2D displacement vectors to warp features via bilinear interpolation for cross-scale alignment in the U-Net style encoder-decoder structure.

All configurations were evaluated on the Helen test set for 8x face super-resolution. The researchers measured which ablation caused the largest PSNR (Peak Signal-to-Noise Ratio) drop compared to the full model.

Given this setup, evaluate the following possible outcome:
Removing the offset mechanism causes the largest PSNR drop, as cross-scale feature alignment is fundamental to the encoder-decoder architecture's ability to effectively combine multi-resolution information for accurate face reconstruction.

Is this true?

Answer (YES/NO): NO